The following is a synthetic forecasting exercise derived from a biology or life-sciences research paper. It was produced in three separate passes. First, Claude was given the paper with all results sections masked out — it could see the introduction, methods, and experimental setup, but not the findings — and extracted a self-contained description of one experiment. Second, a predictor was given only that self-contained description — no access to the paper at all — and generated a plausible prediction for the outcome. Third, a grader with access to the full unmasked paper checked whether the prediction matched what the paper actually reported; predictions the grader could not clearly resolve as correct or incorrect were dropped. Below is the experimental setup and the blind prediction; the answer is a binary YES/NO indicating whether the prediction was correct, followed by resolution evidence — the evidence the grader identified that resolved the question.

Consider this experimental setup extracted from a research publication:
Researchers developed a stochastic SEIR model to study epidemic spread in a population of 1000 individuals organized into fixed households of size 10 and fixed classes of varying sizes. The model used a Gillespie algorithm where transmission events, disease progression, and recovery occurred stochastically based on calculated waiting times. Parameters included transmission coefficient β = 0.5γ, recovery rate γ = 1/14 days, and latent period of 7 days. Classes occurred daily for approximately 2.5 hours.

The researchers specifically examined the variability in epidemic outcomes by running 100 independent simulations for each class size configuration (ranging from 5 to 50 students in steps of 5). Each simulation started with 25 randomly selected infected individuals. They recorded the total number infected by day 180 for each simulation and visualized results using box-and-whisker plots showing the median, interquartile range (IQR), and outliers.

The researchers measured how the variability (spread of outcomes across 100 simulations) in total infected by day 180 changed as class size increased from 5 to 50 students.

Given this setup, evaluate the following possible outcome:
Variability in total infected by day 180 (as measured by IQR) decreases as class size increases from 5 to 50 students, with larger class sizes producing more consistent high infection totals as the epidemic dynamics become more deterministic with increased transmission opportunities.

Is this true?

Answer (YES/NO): YES